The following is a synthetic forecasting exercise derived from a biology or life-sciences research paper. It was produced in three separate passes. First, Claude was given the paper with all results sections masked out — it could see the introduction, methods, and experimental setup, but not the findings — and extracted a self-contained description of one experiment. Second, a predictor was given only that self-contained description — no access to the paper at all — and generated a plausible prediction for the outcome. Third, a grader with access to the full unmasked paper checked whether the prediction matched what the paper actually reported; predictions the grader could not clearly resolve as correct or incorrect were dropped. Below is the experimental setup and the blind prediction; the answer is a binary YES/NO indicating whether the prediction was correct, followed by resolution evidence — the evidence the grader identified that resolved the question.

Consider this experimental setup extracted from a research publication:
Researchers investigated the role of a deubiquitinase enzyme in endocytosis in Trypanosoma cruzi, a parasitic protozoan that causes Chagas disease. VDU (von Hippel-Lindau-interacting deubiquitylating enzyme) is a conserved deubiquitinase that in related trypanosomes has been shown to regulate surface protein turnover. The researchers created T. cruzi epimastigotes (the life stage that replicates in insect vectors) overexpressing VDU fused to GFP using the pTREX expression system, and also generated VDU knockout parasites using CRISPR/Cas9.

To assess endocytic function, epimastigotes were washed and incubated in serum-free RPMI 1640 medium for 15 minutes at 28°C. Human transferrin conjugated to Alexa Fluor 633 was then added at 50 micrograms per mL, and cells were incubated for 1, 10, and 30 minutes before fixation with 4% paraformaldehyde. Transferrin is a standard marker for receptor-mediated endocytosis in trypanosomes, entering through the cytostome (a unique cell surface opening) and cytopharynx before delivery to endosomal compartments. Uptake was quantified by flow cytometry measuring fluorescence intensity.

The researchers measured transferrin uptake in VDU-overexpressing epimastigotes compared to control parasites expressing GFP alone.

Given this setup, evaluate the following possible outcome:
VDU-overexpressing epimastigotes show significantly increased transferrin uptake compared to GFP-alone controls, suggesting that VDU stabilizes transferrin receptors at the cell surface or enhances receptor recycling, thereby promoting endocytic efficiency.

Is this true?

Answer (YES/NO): NO